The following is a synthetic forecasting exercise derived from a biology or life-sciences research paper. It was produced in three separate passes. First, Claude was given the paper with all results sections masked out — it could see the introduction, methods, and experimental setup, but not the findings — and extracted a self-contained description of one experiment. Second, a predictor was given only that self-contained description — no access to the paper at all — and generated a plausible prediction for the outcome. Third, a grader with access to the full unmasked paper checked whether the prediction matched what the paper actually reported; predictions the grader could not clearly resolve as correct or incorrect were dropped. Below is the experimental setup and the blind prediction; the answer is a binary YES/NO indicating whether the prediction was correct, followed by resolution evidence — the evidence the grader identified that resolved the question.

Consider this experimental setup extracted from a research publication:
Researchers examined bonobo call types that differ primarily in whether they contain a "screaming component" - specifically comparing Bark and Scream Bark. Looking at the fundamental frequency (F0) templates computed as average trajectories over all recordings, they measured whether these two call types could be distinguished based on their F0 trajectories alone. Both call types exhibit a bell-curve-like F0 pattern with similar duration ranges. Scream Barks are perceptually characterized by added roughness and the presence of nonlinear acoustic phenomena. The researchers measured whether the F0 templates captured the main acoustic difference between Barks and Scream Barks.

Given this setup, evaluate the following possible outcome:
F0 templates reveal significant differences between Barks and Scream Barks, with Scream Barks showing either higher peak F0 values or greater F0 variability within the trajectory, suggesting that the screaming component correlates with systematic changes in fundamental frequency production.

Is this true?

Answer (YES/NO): NO